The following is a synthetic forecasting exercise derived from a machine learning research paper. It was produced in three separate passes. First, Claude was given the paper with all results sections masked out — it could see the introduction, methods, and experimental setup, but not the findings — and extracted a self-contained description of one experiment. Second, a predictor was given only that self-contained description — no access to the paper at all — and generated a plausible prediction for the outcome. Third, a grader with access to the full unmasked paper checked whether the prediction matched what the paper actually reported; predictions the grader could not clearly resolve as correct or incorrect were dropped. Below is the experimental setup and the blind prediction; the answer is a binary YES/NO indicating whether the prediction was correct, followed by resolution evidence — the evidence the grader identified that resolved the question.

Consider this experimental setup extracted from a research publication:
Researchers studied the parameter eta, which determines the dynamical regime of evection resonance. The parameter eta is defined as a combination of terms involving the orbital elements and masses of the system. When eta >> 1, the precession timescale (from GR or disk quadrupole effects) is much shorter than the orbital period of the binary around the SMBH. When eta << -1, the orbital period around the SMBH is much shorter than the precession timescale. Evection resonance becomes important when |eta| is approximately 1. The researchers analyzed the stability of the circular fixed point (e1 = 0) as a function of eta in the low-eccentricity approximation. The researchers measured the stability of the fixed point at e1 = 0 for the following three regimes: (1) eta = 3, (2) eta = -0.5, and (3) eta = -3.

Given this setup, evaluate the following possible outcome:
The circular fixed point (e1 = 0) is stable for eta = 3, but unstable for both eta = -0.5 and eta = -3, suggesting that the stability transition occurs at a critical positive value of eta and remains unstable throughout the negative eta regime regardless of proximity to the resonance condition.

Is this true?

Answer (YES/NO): NO